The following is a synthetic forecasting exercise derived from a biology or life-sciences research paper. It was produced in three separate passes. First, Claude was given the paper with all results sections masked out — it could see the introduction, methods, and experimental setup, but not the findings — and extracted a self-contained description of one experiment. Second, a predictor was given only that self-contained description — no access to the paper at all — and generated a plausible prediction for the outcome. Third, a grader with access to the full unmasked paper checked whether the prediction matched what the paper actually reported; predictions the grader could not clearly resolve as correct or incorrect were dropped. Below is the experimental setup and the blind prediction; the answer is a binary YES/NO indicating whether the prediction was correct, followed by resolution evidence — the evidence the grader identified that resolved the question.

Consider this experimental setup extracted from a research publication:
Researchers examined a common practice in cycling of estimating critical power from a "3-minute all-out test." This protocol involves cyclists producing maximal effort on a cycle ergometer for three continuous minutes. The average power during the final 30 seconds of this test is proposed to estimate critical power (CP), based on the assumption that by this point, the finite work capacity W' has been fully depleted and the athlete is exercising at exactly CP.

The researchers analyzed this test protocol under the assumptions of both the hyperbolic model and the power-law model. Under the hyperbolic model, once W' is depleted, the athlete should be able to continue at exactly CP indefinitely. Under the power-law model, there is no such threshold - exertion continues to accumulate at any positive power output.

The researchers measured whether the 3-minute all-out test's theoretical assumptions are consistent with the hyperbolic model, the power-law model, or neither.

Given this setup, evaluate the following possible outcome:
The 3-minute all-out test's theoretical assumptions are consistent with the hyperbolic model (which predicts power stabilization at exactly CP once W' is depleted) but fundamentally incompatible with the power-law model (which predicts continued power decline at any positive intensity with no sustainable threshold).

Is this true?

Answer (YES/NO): NO